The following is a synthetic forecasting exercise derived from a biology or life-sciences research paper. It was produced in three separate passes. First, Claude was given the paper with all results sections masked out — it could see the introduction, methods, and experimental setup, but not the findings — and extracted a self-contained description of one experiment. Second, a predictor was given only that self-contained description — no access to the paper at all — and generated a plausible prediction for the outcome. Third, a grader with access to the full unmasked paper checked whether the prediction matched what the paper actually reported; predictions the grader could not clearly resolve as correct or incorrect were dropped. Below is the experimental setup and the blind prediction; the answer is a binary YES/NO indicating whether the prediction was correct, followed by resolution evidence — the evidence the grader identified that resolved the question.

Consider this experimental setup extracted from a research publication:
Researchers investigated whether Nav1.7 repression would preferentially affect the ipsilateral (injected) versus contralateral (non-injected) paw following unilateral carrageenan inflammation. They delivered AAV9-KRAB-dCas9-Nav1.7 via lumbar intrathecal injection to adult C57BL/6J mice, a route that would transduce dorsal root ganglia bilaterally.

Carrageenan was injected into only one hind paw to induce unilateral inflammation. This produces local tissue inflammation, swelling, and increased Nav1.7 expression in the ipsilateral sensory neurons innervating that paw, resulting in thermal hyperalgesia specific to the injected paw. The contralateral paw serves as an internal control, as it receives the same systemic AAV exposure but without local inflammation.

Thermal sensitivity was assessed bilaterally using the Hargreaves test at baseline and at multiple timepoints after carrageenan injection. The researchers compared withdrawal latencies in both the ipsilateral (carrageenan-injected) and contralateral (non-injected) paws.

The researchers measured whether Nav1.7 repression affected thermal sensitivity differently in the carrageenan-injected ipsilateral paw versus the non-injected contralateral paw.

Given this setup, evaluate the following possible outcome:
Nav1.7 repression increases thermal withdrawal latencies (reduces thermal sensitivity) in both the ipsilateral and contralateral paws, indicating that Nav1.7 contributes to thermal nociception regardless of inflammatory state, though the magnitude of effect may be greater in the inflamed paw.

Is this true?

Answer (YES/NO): NO